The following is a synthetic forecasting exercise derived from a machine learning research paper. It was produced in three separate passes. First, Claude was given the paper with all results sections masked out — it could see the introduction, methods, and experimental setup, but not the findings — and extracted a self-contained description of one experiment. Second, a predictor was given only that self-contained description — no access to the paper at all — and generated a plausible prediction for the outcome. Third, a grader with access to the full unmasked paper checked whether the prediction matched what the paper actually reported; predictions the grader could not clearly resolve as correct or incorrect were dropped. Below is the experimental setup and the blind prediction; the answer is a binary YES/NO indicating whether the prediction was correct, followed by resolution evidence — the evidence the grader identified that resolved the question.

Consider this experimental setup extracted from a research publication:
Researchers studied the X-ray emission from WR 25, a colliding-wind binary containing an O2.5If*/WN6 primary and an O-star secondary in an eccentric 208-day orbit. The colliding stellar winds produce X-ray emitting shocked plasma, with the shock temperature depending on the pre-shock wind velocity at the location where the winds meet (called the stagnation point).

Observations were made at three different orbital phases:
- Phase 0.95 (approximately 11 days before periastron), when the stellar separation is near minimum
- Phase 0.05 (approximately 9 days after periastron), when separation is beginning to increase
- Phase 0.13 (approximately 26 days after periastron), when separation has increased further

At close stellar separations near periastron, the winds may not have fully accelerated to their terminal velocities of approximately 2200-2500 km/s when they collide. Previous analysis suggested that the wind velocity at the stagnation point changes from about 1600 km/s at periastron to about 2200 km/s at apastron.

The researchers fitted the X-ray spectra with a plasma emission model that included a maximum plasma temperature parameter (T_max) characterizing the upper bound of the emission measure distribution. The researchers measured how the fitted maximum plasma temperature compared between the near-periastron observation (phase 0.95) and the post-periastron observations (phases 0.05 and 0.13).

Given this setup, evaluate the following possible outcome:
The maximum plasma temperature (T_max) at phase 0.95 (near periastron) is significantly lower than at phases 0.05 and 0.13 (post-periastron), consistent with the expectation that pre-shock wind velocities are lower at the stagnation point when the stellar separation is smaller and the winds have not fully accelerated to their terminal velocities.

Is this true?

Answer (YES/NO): NO